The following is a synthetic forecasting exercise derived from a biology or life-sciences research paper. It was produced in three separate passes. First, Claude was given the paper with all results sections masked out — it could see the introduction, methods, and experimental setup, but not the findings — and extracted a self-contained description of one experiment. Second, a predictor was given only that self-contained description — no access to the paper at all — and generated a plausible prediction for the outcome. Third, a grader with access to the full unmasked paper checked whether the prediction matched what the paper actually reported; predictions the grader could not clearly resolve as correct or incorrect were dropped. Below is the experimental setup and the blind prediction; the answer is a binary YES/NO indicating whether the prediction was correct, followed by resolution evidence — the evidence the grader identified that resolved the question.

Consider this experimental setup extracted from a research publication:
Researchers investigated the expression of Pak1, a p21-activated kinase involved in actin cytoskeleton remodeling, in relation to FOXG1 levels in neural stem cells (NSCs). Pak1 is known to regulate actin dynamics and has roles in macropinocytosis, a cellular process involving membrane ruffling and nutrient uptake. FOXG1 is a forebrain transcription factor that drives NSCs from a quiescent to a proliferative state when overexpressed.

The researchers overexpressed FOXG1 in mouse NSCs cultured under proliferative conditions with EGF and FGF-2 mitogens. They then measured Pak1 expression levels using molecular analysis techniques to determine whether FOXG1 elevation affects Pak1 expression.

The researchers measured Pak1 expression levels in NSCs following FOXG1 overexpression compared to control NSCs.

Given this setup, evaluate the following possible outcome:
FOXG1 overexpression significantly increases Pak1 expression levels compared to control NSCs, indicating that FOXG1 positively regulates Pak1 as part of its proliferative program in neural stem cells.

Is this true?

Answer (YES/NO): YES